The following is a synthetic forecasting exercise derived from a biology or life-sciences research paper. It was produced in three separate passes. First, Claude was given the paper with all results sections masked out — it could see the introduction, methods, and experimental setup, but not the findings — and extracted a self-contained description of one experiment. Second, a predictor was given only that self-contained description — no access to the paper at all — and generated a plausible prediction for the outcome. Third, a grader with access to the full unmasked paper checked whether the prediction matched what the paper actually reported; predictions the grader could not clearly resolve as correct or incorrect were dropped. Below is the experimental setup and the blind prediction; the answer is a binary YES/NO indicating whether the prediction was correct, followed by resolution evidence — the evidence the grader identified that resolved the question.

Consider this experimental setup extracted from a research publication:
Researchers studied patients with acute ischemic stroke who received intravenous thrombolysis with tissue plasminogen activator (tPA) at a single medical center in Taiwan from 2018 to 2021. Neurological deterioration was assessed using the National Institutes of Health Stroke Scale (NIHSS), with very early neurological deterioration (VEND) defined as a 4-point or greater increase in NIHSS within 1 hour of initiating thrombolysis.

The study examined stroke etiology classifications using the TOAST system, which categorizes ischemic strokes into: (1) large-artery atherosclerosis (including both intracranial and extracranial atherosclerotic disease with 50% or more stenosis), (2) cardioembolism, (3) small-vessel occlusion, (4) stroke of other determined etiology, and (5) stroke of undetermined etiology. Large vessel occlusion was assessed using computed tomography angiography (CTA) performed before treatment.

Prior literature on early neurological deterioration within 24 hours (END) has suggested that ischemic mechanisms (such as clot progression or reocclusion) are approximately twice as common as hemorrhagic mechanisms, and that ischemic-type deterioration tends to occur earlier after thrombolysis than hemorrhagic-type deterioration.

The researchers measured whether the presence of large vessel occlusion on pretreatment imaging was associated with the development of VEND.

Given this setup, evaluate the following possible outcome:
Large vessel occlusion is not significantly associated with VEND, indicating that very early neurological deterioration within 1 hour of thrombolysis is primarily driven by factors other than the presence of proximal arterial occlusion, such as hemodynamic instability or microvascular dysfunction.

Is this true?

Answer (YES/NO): NO